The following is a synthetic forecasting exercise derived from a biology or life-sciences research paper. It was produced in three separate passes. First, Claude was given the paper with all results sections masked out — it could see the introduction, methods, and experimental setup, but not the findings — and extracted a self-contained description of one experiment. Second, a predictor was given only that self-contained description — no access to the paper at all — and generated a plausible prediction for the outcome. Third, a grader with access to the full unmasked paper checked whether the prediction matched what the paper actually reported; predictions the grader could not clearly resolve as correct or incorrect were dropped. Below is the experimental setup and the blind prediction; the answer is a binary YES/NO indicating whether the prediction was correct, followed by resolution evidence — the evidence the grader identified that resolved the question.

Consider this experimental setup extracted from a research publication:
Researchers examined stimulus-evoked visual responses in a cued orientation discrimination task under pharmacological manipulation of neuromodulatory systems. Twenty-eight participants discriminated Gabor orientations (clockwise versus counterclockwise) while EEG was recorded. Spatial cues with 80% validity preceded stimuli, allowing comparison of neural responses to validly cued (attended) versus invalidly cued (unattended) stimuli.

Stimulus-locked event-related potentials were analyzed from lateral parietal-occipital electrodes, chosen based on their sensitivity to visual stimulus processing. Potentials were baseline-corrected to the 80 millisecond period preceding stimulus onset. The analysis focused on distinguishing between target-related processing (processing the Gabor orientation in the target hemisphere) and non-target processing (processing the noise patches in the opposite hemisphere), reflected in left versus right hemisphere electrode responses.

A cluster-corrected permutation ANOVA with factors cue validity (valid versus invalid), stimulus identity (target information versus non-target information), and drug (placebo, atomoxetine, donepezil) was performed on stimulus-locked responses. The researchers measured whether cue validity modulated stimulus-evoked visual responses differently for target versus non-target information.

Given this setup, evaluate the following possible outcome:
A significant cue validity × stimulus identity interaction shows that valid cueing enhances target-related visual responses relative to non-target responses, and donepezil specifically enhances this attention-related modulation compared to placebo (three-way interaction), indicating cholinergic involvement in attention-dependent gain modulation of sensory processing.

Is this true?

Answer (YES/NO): NO